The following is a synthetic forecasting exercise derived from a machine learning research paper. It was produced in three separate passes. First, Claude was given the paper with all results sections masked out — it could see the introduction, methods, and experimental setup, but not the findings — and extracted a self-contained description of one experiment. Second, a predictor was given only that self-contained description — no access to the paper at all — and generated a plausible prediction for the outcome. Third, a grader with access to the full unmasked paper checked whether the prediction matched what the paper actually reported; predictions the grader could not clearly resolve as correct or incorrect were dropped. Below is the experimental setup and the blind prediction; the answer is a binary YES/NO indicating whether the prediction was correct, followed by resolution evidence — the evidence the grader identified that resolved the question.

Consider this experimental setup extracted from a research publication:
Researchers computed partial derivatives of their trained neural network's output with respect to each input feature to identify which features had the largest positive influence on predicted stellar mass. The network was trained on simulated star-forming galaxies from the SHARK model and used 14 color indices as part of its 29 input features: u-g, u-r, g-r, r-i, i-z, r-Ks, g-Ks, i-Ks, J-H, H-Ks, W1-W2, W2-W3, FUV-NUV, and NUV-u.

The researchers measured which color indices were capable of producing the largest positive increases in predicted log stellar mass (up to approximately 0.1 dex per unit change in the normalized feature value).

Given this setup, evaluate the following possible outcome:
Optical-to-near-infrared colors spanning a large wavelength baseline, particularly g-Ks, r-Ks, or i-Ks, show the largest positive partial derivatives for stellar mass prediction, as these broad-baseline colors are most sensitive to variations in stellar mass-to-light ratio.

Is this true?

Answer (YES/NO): NO